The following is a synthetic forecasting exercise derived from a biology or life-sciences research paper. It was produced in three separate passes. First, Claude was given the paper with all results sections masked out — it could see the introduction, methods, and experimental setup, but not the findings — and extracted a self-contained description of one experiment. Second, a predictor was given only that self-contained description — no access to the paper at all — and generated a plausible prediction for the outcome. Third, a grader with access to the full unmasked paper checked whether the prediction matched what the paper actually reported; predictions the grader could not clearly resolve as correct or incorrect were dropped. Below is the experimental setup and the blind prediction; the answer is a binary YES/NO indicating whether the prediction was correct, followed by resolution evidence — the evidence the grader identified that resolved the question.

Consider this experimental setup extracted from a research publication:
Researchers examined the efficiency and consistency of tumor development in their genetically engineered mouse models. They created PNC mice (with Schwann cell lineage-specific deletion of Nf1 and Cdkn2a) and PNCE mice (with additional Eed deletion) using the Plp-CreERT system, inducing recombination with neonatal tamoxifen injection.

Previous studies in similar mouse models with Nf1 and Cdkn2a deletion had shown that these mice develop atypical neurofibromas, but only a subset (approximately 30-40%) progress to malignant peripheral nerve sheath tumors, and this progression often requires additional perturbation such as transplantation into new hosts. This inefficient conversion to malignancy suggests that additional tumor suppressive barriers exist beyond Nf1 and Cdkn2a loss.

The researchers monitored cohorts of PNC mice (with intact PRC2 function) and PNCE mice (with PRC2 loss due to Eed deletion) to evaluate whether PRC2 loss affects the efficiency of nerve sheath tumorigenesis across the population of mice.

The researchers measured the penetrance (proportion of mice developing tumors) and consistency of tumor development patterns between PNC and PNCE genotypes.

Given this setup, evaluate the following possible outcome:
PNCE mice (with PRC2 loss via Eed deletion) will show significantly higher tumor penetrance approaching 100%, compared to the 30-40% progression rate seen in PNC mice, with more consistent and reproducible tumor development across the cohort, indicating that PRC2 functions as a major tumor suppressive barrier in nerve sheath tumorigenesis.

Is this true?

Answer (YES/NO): NO